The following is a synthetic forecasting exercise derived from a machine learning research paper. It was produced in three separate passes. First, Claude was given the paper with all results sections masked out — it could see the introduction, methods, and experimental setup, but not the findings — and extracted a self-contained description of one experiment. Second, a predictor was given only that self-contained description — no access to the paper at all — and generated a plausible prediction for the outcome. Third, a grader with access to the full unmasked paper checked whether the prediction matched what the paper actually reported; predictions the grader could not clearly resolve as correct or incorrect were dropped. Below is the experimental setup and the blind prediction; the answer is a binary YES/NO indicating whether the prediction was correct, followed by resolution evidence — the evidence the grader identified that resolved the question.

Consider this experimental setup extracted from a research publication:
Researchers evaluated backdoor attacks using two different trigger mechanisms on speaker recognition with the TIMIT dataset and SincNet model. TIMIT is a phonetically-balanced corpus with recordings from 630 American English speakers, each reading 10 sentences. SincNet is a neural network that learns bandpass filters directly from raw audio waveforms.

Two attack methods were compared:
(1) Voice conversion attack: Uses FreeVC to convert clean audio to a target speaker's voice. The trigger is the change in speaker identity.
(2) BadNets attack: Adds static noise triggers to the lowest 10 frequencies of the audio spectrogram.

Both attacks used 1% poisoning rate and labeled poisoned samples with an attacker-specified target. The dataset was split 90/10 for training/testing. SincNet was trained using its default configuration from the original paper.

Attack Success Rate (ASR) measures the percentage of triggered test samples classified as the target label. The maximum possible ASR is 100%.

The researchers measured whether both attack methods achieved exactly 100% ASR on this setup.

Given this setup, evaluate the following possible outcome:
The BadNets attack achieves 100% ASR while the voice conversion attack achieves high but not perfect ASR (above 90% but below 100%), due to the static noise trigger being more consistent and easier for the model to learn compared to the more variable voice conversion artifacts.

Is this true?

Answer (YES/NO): NO